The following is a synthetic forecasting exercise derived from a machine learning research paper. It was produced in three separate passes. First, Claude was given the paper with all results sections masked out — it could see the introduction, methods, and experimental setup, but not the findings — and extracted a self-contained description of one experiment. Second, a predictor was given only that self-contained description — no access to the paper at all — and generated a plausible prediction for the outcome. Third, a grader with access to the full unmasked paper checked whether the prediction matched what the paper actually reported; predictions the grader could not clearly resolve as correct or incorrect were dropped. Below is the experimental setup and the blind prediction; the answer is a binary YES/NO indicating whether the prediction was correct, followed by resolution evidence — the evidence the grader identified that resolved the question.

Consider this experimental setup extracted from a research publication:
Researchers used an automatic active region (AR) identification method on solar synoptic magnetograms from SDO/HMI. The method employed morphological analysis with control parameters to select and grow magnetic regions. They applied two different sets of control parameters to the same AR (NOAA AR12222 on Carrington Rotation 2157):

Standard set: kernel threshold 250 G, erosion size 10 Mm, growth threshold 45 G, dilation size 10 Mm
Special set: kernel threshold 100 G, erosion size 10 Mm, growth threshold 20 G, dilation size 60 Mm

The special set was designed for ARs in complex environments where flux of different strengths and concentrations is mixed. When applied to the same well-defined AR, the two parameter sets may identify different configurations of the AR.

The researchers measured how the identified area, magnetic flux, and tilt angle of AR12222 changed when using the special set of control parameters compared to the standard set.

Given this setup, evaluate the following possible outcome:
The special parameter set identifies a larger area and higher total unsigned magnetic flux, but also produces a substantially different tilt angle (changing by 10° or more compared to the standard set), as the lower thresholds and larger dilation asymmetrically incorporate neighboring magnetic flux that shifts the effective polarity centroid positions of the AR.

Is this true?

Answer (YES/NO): NO